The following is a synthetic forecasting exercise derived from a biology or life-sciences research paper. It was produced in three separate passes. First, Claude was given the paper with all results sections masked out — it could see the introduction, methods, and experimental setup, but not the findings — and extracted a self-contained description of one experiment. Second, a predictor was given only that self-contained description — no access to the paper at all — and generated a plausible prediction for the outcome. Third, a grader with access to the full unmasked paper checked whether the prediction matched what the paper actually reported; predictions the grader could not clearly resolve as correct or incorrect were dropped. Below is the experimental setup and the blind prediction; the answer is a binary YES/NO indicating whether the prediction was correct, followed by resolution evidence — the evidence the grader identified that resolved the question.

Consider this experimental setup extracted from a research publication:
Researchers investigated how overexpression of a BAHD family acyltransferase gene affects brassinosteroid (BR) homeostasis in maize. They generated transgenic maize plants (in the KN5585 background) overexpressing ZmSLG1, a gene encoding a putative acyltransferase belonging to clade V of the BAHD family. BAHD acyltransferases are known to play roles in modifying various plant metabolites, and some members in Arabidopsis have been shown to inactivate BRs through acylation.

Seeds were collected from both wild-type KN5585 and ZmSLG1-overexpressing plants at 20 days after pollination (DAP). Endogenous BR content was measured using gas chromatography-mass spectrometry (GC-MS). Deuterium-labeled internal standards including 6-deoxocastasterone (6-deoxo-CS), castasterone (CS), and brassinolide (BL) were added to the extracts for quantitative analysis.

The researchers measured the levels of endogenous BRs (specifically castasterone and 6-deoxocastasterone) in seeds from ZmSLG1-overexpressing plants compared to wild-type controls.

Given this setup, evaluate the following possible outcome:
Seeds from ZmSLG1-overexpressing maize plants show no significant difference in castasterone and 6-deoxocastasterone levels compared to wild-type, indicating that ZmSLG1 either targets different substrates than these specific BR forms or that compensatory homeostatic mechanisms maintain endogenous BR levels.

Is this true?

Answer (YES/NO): NO